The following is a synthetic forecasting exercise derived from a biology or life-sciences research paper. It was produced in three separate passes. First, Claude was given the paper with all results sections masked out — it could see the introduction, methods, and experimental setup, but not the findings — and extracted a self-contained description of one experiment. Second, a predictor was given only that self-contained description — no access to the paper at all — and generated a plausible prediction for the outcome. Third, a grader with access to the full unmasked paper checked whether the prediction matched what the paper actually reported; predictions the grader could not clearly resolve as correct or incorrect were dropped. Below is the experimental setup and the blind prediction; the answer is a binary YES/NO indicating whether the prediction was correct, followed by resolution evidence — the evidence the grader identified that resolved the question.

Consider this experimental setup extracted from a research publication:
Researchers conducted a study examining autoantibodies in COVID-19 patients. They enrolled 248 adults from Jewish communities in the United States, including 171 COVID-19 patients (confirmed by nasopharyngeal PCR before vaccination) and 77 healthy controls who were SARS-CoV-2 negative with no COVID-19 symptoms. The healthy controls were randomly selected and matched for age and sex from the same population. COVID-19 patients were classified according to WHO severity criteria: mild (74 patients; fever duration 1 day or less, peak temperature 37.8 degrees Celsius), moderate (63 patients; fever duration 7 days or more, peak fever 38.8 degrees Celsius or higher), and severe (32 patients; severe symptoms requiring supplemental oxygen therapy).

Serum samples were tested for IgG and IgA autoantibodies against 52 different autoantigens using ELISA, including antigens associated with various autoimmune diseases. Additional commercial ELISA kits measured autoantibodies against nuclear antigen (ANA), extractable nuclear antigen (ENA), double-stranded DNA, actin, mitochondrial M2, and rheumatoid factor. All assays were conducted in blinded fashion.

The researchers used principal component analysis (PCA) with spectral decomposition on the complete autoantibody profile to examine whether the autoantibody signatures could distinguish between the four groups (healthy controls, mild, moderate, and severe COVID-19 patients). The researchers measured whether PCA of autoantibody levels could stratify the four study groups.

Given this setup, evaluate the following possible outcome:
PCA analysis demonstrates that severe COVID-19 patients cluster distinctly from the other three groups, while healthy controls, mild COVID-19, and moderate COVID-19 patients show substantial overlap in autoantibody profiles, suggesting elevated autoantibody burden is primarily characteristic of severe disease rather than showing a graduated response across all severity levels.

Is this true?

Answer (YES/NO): NO